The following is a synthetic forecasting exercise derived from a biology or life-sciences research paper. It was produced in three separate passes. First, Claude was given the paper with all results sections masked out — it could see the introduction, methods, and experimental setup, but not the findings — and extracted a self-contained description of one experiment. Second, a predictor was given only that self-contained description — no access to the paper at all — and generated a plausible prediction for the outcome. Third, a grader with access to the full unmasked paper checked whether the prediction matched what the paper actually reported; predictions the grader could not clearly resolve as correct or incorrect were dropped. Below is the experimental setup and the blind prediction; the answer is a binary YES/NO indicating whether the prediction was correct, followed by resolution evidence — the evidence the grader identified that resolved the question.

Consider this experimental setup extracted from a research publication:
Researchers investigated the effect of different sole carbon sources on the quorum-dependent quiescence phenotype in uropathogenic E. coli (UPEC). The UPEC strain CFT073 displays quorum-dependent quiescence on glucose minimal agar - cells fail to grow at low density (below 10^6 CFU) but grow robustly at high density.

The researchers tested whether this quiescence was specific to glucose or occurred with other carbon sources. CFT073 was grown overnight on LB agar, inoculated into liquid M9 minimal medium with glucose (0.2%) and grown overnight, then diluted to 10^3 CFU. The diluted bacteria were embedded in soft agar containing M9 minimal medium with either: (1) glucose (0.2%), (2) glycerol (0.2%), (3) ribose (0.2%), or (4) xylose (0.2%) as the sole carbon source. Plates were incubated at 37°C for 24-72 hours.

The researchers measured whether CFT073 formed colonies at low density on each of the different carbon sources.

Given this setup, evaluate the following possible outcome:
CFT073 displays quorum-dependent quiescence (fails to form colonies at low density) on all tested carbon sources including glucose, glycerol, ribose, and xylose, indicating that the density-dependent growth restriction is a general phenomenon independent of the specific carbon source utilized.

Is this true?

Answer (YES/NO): NO